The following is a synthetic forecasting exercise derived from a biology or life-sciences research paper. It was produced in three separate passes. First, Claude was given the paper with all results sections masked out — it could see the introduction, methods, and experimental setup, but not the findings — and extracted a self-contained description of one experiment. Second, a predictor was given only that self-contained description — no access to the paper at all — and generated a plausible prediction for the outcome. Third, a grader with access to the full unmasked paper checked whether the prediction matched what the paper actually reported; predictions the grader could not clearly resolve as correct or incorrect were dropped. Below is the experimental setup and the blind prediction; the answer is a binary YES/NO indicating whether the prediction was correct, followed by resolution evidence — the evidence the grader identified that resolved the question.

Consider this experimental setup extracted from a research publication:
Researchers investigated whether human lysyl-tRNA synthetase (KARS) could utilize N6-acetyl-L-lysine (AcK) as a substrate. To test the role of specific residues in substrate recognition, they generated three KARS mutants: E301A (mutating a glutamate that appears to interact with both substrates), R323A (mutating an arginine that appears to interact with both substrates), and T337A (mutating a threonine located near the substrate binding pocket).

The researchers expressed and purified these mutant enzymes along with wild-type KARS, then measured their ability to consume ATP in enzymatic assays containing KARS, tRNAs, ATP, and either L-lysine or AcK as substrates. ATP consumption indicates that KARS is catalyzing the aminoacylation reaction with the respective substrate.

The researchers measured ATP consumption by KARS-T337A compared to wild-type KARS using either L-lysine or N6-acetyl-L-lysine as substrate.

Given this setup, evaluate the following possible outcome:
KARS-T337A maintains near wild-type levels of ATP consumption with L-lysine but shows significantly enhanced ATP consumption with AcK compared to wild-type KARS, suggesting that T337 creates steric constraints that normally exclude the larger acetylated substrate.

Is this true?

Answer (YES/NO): NO